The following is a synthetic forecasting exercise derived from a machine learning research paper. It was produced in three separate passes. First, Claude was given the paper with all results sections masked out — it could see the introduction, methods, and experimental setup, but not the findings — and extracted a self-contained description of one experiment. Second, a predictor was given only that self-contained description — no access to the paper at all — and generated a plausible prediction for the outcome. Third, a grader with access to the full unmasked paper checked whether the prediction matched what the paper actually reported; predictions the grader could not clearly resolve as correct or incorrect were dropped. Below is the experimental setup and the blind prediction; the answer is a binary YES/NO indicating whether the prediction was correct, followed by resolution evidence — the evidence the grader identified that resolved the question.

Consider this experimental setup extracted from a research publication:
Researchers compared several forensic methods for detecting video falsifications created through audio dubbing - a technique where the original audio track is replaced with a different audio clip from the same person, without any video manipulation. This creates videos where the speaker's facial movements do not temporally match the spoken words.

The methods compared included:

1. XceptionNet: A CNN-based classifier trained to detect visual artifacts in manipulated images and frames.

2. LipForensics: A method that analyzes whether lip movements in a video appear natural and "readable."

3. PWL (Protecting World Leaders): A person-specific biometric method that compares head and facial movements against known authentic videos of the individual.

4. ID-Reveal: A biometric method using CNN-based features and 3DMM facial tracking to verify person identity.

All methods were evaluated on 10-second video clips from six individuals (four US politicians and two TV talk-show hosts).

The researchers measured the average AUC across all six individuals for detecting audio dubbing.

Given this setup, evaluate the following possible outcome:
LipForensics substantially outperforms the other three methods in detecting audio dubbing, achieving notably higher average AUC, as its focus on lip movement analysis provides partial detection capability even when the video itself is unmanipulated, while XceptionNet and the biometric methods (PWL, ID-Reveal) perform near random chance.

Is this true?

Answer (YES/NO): NO